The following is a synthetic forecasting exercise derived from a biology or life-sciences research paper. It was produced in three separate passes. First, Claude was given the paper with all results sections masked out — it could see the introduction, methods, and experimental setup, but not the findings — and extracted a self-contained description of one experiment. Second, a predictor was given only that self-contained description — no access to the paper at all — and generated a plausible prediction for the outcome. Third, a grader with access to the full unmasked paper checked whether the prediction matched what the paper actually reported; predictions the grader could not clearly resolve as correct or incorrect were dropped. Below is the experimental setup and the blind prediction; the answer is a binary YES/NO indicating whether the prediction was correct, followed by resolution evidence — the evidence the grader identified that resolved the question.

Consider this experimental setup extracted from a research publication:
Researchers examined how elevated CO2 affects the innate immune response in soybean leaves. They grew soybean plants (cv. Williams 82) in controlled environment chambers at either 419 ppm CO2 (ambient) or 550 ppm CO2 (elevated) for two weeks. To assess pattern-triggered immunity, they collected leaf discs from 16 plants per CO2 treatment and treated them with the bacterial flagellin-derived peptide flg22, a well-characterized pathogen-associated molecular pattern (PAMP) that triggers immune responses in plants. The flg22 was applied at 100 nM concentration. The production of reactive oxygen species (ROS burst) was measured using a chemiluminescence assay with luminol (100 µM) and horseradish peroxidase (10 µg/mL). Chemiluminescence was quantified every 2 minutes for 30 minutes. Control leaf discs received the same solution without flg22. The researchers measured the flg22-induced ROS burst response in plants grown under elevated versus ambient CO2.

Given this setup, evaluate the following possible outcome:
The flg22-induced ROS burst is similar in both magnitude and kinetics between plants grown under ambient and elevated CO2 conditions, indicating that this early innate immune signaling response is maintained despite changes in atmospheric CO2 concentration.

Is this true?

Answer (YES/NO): NO